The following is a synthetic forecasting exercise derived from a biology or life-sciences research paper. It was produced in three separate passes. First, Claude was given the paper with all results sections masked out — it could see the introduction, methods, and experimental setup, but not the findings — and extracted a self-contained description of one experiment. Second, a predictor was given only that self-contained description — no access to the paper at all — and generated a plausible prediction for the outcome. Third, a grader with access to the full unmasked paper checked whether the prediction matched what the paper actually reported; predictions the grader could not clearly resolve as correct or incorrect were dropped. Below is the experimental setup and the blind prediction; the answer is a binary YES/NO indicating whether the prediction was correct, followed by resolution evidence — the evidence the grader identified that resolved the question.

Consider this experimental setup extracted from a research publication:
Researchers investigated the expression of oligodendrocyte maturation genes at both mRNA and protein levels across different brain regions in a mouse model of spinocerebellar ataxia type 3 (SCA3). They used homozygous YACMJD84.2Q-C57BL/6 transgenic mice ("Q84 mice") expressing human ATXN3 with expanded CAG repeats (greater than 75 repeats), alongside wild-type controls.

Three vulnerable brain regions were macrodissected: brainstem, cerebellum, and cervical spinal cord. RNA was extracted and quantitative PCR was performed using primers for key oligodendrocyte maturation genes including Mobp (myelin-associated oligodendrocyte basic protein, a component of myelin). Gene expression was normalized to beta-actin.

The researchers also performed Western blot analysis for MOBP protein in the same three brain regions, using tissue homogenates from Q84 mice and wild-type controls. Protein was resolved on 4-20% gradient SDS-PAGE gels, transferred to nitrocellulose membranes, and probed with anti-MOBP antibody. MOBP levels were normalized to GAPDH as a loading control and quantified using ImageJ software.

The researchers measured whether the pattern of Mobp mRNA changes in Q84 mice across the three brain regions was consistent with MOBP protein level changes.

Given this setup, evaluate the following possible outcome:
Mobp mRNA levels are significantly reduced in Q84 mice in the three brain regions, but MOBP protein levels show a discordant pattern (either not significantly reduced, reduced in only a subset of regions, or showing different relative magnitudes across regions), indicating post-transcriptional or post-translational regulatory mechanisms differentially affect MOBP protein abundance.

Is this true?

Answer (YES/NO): YES